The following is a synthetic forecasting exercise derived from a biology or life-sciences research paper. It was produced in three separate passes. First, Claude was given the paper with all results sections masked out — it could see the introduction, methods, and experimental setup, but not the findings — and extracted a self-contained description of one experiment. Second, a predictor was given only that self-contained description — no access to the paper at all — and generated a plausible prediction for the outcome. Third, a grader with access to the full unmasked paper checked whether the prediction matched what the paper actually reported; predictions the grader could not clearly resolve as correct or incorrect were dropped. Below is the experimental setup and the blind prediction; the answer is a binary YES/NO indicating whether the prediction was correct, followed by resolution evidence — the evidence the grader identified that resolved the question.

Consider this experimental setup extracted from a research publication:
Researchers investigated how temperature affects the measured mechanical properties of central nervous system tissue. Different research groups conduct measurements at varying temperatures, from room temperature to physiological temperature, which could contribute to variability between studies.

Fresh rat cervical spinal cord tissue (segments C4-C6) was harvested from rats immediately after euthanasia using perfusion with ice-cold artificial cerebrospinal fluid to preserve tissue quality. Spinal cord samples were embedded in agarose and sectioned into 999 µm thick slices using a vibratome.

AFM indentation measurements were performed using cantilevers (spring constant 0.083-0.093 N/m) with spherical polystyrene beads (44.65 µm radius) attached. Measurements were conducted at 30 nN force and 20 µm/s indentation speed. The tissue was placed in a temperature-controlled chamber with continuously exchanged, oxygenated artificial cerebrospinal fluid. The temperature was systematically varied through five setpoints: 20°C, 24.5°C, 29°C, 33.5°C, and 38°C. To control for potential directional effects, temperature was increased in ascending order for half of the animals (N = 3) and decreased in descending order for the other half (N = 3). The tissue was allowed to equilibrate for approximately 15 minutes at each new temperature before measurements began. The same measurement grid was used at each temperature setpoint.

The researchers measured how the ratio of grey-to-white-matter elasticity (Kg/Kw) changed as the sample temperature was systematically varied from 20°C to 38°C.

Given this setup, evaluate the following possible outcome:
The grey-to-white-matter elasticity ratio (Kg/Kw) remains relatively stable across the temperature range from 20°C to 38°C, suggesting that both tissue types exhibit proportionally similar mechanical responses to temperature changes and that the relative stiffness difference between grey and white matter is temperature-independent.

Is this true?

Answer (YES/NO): YES